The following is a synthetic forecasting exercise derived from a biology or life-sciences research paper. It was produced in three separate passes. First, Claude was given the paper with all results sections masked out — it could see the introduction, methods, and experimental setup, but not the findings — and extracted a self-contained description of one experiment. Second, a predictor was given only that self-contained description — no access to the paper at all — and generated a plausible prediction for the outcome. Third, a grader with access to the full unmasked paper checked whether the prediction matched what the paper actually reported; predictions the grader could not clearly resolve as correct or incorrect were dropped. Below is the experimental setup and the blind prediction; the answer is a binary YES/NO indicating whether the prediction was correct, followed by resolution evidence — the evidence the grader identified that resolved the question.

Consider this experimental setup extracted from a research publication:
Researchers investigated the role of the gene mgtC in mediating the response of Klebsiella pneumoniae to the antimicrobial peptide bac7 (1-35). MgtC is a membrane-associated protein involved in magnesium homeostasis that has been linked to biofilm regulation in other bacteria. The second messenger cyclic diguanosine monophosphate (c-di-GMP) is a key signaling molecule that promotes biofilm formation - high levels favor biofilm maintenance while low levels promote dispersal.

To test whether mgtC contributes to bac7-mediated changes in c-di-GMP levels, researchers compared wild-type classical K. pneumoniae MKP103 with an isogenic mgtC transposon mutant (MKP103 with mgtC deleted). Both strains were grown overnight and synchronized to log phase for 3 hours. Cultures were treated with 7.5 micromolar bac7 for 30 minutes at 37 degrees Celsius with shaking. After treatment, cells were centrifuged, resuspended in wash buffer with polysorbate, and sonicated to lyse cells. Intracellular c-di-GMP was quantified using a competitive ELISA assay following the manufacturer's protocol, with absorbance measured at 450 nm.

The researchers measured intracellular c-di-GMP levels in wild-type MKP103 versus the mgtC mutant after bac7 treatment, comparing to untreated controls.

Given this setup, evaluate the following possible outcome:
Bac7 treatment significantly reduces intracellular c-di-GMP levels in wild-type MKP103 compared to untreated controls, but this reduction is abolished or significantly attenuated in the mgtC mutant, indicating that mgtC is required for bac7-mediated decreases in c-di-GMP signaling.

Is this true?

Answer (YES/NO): YES